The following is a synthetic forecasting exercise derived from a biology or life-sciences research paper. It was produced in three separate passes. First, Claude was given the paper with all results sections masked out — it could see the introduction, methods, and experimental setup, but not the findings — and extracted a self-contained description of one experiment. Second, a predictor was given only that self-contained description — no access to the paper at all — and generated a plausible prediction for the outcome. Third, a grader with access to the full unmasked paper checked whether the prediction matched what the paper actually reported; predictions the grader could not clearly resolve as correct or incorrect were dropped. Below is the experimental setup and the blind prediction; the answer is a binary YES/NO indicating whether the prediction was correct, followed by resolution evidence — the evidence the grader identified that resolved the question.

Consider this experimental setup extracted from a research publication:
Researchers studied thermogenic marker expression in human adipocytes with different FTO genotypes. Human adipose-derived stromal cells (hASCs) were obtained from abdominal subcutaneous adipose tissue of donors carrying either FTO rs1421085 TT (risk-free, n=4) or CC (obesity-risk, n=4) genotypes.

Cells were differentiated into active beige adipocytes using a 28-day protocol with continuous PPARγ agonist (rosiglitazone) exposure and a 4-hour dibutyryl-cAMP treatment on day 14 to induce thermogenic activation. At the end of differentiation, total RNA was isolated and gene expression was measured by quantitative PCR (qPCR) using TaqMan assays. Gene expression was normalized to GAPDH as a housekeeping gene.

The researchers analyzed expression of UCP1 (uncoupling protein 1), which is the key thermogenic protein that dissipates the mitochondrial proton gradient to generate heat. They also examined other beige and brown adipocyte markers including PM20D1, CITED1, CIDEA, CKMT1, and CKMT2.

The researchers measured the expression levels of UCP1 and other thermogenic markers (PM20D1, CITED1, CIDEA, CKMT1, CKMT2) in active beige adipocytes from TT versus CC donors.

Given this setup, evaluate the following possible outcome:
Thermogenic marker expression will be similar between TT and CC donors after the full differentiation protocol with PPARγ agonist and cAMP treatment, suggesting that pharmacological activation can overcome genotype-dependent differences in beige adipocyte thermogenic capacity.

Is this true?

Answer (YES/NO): NO